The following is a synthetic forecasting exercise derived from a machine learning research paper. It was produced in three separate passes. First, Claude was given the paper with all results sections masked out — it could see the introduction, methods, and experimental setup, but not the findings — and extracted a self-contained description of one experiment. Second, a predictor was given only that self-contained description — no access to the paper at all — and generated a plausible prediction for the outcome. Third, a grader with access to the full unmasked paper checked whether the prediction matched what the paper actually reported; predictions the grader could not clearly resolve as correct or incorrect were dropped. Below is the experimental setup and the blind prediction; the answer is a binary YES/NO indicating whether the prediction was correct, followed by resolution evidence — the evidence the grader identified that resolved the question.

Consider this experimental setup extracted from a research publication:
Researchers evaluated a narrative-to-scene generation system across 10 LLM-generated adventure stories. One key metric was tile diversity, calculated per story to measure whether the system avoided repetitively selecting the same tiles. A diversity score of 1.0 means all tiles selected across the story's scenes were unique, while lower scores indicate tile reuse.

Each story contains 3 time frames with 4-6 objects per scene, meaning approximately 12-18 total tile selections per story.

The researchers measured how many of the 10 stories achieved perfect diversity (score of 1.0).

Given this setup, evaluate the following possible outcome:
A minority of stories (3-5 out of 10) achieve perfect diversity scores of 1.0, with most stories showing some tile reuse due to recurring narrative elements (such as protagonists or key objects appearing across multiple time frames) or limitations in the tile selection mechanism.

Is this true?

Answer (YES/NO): YES